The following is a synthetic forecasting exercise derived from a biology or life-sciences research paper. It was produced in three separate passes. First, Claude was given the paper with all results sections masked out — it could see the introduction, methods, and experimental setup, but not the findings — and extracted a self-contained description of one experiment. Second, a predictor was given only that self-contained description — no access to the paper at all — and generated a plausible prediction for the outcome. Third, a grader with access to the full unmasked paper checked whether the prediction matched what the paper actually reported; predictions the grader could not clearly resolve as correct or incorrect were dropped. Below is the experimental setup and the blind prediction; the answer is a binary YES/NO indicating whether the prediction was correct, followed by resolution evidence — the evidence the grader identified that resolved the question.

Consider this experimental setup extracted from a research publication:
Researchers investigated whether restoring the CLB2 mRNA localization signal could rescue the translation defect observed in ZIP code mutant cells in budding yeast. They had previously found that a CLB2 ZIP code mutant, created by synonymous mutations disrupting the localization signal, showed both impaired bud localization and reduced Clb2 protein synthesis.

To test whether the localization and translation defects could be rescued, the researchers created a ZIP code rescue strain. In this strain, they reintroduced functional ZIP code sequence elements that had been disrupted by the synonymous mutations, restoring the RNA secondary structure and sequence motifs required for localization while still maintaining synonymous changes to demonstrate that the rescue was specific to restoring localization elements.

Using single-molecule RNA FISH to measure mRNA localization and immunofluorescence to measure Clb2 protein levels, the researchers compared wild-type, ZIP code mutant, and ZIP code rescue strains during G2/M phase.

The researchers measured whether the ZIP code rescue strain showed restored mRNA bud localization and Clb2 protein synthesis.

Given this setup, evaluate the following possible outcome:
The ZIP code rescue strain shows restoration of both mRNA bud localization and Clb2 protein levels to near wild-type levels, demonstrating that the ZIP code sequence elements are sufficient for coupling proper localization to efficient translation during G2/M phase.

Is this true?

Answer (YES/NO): NO